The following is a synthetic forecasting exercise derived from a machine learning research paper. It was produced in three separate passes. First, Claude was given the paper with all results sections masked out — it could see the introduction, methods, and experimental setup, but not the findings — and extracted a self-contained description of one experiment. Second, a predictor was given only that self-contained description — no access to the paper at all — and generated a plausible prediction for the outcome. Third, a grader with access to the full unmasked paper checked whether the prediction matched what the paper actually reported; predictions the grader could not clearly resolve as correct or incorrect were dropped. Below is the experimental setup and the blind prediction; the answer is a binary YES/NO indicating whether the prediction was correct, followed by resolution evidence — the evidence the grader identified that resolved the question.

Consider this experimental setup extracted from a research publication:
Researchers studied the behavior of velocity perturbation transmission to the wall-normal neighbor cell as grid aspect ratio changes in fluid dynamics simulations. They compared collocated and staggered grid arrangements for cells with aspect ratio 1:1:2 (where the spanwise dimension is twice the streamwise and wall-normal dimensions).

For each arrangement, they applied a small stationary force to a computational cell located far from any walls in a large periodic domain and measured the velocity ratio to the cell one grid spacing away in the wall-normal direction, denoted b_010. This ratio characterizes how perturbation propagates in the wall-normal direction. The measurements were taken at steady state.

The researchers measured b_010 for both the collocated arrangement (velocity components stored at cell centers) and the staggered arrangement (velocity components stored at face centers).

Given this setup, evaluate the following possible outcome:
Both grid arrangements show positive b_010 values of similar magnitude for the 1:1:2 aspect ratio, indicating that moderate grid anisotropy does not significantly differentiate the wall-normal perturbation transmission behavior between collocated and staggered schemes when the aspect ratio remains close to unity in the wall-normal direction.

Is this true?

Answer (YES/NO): YES